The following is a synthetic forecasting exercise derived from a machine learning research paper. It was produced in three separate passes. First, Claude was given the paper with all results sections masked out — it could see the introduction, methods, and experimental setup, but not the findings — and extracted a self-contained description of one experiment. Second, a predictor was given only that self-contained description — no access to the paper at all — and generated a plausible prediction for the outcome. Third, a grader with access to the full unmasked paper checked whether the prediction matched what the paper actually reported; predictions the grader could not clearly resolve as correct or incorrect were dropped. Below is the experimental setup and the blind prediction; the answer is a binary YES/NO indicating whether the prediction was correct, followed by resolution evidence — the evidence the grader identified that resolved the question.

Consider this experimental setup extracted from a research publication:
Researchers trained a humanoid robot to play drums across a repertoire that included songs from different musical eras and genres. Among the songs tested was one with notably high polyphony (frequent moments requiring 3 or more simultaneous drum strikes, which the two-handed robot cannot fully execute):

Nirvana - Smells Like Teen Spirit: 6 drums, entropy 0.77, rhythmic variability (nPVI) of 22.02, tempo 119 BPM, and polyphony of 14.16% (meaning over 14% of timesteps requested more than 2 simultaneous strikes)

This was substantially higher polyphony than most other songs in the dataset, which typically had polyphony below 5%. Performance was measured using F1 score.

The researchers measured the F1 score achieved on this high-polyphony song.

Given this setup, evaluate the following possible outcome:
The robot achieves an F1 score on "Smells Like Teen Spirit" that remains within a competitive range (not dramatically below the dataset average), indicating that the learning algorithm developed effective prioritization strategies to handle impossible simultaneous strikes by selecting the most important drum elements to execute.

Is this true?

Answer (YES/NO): NO